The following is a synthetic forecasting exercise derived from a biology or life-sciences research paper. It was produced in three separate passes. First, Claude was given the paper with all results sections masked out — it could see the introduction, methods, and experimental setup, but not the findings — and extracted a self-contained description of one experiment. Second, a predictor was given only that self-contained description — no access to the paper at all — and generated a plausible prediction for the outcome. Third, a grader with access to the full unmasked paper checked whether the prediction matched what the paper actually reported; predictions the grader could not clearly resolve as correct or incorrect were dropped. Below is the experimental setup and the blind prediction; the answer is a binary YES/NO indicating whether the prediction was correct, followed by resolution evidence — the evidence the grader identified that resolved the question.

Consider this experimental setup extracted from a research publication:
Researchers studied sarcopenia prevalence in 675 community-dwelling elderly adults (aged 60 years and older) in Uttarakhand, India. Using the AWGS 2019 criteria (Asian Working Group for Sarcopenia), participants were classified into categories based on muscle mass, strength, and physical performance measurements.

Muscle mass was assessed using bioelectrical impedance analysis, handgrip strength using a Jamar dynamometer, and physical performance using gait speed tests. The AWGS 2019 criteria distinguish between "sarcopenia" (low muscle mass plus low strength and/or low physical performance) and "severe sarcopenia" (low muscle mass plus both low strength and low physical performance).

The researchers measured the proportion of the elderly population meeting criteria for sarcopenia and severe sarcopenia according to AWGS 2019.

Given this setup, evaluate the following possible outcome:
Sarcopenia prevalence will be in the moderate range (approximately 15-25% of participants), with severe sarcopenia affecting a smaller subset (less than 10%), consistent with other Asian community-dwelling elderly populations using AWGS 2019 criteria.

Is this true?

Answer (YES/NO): YES